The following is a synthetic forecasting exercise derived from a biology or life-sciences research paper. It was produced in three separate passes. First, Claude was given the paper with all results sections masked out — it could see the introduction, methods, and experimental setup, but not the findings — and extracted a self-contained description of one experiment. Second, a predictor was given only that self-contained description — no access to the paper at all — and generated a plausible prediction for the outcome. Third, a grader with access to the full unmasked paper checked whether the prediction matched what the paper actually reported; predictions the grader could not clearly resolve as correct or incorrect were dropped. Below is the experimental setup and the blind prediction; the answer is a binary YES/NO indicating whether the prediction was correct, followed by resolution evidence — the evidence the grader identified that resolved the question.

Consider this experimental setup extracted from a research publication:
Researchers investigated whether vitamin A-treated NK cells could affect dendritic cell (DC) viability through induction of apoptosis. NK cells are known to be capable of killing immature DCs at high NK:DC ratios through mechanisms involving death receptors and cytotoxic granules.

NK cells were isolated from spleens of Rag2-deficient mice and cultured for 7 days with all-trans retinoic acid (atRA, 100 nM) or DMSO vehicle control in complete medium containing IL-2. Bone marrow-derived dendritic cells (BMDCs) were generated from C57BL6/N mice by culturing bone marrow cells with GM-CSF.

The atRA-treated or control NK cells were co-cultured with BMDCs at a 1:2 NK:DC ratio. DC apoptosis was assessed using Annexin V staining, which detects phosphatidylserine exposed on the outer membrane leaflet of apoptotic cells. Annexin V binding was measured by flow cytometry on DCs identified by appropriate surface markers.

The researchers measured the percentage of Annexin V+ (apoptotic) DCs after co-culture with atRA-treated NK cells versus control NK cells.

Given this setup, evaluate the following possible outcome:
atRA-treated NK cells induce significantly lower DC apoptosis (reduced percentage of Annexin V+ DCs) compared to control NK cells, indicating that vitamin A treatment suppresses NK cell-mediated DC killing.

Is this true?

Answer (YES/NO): YES